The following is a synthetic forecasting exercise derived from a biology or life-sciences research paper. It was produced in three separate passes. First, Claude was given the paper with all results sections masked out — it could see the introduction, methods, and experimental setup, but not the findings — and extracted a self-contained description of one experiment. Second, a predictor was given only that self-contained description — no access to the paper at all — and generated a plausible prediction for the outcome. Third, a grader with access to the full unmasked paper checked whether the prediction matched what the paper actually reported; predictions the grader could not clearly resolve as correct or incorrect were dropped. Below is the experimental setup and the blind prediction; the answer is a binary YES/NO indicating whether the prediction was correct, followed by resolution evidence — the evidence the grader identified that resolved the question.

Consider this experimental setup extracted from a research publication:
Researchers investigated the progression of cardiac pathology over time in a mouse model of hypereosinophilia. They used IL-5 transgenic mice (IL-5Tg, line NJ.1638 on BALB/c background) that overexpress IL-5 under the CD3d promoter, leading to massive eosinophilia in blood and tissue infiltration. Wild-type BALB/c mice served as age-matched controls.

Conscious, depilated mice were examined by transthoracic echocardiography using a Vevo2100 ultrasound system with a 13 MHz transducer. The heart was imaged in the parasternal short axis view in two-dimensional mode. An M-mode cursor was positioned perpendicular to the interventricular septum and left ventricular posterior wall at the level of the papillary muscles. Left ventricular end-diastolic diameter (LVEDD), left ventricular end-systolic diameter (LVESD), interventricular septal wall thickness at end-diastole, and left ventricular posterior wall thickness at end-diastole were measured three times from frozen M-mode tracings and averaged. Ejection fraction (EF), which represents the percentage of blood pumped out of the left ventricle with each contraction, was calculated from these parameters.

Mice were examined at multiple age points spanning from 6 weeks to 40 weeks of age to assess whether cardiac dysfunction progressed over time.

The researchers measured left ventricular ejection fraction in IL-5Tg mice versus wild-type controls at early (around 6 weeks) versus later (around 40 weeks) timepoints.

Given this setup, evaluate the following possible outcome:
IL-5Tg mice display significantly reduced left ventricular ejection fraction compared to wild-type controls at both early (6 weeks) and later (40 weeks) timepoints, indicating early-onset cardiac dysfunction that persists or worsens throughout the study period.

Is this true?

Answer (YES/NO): YES